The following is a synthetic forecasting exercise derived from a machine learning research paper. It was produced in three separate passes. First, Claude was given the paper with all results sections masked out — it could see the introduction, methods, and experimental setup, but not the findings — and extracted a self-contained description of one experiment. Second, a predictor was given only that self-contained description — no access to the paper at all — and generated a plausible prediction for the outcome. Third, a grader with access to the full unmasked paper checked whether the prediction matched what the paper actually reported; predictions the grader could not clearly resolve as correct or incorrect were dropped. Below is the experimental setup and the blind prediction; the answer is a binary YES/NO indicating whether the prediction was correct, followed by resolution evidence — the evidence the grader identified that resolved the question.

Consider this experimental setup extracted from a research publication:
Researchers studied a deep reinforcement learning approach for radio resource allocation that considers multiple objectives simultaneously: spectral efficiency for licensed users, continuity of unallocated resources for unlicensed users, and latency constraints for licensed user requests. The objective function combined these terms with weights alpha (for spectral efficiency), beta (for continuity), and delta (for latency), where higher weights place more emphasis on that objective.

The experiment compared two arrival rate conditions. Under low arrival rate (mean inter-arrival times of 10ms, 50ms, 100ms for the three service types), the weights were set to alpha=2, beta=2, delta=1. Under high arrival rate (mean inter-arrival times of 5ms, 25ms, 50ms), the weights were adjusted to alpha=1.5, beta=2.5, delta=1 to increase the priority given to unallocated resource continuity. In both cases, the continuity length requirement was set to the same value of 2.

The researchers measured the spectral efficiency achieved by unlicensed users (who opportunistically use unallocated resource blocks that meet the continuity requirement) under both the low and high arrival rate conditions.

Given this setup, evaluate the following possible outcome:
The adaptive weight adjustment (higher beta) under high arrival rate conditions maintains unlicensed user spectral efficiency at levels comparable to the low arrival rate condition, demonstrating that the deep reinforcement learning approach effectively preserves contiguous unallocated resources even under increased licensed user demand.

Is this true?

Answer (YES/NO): NO